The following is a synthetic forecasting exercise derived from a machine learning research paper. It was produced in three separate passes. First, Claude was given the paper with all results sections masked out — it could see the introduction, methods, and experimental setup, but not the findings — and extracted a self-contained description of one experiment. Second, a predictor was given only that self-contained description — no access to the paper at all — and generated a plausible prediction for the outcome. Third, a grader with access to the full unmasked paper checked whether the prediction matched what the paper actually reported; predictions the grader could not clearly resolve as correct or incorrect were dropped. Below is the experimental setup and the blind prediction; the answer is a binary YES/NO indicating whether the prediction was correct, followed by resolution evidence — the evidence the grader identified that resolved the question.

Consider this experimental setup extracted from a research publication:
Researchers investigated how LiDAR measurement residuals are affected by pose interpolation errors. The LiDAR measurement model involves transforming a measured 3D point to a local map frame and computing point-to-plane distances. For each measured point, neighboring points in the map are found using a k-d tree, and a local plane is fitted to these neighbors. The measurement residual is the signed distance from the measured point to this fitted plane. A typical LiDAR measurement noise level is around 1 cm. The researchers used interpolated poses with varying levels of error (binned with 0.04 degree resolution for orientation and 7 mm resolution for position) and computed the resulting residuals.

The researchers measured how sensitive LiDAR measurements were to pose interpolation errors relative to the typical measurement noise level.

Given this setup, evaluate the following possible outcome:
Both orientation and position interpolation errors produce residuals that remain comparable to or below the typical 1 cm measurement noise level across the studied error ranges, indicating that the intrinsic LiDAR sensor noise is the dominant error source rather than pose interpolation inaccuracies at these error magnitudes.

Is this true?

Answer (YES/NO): NO